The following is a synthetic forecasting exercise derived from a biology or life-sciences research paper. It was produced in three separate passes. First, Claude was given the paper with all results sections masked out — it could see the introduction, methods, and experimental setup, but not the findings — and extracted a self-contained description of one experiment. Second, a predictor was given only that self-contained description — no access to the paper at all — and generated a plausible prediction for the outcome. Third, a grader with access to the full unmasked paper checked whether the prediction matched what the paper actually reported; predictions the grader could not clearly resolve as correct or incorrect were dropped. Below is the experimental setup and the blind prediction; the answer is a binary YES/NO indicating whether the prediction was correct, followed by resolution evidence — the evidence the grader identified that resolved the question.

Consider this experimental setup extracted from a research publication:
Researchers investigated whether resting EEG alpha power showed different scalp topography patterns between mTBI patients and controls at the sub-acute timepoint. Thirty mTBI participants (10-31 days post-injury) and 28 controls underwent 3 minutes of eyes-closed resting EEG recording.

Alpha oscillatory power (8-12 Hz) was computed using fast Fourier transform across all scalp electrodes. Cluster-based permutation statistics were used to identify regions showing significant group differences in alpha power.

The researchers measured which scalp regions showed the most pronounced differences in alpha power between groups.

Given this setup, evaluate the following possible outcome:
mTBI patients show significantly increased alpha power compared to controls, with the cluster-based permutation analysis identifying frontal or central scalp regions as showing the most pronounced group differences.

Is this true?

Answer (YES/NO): YES